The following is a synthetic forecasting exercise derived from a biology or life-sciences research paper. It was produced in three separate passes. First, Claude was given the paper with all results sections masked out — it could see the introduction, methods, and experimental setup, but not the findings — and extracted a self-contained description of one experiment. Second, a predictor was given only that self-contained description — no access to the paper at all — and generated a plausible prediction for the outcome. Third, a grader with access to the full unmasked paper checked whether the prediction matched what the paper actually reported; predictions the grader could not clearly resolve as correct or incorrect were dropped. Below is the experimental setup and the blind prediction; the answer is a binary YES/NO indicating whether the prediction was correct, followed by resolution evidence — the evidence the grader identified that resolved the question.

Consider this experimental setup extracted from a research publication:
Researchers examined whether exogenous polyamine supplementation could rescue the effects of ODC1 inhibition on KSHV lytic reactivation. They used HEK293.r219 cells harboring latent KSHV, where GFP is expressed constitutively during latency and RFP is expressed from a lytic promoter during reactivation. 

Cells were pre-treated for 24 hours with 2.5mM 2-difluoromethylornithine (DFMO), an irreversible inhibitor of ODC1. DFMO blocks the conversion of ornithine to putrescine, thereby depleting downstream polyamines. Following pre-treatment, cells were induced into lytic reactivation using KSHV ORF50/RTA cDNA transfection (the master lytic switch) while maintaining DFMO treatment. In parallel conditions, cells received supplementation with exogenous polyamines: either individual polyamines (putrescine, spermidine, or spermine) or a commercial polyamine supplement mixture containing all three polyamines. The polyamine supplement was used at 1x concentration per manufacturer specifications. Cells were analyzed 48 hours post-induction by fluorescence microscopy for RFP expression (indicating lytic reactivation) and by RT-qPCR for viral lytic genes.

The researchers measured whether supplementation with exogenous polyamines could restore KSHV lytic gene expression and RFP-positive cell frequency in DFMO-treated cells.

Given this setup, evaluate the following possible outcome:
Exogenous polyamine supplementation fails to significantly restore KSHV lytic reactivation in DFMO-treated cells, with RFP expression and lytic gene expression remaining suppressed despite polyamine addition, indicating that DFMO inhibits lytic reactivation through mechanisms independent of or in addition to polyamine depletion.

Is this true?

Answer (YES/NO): NO